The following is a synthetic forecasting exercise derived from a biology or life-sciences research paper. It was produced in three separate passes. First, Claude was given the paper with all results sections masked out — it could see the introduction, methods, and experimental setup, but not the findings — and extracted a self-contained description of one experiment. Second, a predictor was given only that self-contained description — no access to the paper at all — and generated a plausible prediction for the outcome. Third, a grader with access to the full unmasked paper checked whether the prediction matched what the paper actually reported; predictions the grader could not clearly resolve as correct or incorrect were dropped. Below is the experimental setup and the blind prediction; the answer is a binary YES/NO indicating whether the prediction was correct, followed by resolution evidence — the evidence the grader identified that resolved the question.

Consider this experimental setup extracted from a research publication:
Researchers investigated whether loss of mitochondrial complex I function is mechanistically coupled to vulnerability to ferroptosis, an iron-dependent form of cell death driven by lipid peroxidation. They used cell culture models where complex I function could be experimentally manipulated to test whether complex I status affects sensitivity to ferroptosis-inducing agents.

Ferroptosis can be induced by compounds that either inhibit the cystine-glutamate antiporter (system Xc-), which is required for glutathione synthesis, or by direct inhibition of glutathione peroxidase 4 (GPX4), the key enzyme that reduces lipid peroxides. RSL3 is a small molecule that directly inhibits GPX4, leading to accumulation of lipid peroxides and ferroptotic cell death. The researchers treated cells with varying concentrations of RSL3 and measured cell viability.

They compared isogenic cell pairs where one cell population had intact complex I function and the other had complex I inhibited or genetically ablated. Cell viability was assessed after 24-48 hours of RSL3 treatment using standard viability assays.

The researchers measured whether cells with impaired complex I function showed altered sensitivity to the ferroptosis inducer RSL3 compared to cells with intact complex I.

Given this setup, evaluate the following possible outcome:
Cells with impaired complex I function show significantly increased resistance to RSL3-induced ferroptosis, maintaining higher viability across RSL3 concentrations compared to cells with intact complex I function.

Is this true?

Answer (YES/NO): NO